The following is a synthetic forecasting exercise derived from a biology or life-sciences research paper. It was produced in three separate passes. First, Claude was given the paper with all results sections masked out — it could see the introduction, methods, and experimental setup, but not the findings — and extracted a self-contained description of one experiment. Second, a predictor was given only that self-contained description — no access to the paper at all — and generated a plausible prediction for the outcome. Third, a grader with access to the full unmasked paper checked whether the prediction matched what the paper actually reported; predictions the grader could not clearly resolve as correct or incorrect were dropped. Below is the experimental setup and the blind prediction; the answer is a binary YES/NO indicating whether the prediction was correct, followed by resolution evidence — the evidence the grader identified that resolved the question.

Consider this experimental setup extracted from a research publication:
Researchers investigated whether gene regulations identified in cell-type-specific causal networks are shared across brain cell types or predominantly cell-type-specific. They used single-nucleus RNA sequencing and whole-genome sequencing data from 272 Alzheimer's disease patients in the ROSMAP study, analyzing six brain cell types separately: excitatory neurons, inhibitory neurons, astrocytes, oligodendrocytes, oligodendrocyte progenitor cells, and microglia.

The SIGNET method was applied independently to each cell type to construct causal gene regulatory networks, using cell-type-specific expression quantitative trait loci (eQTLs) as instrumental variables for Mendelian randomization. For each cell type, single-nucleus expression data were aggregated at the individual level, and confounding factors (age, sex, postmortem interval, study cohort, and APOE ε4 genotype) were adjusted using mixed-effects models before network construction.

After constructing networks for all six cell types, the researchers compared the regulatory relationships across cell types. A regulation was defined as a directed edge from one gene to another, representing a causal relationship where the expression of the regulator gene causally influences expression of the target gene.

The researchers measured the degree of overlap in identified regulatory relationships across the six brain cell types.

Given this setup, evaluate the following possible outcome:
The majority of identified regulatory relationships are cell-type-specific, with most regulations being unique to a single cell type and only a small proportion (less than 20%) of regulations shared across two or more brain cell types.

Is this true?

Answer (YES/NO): YES